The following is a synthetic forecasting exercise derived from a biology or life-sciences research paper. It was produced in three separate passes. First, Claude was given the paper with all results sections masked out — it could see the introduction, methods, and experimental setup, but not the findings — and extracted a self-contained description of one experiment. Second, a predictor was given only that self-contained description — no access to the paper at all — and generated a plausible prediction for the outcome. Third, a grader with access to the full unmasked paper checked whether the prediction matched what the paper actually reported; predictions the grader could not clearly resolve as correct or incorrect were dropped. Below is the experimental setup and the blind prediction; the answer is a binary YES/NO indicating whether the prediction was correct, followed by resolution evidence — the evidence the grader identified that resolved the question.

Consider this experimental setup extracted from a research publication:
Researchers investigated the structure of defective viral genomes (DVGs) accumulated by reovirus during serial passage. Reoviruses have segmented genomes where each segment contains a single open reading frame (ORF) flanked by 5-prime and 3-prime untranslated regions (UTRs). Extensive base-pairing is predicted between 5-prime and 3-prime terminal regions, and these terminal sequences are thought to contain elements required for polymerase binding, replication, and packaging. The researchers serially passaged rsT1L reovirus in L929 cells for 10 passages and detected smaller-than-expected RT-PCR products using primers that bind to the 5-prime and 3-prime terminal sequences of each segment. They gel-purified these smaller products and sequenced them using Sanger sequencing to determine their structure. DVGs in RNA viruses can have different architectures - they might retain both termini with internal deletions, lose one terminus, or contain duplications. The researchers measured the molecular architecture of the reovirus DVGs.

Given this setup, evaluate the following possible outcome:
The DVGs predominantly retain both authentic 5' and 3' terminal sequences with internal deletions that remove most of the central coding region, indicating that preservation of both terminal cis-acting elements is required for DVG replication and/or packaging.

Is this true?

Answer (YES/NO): YES